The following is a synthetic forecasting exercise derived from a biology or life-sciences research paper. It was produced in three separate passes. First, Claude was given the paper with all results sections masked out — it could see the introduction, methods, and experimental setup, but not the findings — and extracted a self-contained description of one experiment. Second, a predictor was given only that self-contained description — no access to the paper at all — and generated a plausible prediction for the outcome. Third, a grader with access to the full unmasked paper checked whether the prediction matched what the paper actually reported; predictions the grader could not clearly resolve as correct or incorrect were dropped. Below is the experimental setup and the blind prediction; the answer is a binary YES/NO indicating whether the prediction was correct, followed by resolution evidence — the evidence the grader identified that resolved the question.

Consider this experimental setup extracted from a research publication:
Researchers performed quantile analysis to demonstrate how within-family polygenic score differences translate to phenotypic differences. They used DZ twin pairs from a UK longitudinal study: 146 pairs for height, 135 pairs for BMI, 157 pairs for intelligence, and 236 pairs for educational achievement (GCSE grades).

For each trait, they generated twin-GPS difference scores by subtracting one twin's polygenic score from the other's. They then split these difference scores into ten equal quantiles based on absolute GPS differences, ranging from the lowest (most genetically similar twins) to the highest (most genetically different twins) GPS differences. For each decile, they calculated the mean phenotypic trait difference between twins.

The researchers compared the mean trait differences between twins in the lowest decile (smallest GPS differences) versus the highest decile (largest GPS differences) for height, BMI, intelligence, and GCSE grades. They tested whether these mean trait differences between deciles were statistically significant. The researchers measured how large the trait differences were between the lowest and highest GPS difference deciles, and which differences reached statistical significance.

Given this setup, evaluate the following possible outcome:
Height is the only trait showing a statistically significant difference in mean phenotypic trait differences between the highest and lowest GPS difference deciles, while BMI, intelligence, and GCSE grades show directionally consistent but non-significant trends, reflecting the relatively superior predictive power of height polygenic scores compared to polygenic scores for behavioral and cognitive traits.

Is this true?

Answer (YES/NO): NO